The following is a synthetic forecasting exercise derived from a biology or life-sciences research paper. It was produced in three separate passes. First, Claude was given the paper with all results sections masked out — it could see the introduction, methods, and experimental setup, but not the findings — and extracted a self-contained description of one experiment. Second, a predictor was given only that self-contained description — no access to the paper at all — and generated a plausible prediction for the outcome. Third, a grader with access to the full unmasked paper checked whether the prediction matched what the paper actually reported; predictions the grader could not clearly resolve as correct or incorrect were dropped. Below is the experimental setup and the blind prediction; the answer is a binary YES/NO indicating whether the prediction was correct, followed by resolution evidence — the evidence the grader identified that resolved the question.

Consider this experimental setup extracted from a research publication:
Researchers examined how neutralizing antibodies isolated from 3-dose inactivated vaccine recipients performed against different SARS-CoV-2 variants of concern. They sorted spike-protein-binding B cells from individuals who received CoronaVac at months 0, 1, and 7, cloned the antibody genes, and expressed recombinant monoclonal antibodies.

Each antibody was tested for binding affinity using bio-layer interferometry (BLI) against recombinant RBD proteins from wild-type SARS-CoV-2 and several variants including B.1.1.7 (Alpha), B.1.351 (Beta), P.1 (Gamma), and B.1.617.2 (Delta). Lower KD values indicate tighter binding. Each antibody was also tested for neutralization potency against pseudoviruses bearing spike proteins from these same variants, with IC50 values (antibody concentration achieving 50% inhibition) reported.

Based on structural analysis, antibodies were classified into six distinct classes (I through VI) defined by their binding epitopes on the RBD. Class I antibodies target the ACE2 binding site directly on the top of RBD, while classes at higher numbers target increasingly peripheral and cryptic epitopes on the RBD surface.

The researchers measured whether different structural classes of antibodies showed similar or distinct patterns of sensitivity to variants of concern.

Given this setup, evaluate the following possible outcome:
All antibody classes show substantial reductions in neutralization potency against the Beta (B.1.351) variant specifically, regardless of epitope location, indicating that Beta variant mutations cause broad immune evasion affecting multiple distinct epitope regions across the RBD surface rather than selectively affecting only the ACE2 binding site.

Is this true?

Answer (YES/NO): NO